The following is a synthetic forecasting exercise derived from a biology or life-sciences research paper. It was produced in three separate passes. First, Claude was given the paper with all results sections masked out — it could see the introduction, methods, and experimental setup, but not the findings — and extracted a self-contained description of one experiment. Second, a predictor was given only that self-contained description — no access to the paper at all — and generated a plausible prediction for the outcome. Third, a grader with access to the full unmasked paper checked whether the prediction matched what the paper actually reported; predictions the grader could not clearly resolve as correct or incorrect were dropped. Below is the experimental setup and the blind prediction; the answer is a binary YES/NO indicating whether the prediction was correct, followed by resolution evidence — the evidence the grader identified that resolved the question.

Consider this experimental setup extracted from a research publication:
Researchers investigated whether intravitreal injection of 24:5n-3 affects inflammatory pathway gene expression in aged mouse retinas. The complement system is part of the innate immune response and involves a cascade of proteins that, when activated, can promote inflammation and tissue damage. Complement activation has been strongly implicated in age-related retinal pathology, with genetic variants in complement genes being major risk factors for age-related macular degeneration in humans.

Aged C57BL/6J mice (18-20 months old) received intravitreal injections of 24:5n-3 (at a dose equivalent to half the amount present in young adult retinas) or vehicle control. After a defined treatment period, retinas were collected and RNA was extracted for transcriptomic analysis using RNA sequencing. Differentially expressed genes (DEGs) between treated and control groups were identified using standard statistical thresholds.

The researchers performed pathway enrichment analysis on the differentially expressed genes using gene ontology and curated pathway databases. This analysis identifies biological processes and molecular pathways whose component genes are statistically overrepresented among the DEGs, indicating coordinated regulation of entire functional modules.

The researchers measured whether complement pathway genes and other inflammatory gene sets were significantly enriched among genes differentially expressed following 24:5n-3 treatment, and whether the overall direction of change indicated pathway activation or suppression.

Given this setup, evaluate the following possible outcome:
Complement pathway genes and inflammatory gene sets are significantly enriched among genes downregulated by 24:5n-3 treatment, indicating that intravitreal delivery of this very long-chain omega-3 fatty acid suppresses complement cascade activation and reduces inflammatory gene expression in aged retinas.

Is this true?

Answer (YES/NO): YES